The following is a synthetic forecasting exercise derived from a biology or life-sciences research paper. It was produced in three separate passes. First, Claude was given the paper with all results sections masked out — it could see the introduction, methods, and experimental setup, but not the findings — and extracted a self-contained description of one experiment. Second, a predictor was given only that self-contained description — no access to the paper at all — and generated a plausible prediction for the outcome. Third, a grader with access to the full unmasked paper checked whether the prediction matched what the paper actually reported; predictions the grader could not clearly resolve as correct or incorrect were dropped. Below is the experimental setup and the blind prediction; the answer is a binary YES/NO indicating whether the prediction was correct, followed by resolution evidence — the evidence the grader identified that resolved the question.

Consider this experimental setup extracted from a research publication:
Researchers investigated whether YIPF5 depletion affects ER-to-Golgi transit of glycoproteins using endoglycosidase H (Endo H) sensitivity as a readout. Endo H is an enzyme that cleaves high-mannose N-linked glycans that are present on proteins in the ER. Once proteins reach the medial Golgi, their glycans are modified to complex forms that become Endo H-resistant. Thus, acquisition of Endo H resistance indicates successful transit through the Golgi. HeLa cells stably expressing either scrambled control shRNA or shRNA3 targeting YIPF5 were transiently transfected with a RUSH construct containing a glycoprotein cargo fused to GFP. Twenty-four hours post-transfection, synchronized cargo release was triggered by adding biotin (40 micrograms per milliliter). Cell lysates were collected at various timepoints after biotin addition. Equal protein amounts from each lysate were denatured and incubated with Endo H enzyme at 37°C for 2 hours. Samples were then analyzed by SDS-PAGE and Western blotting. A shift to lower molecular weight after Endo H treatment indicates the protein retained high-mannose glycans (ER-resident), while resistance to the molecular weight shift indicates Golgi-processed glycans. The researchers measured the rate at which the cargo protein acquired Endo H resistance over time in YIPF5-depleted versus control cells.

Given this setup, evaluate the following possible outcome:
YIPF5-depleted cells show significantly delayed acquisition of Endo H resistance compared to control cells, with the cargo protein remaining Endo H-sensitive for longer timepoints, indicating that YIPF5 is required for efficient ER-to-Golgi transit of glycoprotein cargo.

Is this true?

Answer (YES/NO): NO